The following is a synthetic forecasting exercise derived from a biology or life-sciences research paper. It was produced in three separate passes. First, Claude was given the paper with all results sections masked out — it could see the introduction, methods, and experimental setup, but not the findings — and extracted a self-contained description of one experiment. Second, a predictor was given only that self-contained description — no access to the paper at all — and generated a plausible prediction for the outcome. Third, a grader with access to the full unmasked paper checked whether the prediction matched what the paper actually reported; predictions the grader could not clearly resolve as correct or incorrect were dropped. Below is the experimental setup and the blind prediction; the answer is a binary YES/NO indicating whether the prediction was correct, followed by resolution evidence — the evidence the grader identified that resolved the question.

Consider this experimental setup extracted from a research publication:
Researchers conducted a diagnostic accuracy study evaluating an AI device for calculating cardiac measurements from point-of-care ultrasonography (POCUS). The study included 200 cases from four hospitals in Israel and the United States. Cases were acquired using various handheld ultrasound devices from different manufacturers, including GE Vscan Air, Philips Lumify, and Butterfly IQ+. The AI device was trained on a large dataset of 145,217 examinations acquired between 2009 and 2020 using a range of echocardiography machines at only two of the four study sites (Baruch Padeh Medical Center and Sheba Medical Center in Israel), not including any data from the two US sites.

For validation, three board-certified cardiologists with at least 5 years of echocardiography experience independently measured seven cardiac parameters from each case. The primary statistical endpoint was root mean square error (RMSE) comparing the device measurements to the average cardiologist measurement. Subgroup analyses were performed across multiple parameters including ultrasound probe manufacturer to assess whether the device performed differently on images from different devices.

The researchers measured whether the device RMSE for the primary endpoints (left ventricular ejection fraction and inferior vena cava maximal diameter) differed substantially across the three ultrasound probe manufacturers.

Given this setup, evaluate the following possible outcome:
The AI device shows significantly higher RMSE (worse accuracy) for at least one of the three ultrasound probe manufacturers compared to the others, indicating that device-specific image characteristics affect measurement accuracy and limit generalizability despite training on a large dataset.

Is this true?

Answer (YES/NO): YES